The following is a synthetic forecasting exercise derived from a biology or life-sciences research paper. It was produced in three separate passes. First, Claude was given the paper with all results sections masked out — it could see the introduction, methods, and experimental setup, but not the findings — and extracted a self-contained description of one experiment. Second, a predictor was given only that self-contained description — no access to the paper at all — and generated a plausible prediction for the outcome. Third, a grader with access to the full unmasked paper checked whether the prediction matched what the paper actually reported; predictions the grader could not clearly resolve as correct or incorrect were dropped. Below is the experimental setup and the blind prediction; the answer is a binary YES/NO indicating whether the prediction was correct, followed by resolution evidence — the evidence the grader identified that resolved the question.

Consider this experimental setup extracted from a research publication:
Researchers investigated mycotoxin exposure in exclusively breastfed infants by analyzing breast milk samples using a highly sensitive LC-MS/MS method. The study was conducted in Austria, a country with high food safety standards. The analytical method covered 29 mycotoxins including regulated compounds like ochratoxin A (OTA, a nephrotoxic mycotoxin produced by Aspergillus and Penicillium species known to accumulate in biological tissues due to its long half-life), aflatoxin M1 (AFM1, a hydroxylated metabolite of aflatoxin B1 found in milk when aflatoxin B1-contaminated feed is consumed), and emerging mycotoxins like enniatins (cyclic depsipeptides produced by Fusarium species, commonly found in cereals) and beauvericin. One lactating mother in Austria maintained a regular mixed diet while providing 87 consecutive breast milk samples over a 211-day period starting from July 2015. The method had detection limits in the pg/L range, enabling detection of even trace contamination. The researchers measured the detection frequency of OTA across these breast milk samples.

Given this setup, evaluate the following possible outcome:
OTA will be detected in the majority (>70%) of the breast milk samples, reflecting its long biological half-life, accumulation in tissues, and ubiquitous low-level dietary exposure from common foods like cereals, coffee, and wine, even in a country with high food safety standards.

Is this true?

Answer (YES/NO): YES